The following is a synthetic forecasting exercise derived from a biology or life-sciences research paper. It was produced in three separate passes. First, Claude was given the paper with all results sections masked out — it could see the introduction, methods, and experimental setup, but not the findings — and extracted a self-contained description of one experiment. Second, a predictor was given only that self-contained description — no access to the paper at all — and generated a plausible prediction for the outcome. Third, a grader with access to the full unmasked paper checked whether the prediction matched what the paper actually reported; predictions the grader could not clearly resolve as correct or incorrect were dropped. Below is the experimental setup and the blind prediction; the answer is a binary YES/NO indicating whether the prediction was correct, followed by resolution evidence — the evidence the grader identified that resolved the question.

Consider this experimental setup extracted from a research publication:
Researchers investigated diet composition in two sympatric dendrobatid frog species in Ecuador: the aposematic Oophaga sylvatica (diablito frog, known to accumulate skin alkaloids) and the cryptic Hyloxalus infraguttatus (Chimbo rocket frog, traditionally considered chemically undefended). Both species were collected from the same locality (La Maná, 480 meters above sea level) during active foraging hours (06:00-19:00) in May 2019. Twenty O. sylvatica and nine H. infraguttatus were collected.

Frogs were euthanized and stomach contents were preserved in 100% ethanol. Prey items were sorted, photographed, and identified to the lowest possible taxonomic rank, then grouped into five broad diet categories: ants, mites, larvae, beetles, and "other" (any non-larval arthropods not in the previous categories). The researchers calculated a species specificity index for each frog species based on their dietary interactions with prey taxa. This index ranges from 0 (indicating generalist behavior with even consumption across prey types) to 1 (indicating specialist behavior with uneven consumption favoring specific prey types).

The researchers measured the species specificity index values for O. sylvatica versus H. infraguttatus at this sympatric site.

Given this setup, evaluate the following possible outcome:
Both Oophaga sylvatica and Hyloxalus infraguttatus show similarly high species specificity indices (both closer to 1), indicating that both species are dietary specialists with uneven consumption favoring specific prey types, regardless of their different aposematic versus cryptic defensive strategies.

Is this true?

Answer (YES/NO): NO